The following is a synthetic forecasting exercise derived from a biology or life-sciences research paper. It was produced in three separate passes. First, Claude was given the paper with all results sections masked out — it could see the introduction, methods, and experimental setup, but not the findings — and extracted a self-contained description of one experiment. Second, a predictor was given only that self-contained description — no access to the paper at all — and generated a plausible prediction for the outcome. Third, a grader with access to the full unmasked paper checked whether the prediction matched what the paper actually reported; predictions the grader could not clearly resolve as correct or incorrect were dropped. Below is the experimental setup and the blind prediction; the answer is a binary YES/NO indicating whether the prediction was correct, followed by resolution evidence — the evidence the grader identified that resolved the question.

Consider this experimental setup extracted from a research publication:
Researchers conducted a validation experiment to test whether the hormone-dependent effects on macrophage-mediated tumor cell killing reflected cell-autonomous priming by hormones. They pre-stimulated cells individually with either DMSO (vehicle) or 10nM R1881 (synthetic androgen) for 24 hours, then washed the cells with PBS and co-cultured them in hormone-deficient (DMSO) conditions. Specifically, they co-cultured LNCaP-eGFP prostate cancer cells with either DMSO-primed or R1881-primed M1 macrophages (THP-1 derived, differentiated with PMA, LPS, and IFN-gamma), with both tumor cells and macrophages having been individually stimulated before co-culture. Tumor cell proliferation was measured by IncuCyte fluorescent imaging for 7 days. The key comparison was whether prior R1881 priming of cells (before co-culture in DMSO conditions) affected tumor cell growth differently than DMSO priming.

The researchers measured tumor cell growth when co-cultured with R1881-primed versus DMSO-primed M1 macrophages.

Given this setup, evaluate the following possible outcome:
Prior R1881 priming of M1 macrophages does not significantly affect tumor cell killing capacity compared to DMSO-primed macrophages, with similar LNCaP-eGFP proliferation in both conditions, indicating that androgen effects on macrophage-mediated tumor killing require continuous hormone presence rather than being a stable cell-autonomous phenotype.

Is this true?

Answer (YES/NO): NO